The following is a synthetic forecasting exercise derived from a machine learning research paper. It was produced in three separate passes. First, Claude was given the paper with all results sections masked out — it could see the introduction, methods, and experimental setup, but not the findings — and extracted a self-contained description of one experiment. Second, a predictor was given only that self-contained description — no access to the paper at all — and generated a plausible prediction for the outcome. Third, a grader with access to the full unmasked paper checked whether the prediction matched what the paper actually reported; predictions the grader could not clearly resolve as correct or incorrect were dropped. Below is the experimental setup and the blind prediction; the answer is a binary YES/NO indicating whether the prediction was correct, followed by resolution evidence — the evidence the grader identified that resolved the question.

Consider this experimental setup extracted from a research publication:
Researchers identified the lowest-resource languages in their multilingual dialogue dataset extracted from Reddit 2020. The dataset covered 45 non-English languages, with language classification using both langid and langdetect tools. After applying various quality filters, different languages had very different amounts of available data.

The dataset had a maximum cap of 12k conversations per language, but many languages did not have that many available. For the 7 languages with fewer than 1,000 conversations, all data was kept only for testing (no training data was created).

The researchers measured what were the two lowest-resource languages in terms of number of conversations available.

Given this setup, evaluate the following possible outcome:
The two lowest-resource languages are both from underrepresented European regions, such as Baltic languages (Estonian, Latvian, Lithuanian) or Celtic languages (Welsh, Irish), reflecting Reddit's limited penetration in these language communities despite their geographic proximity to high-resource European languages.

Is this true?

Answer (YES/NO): NO